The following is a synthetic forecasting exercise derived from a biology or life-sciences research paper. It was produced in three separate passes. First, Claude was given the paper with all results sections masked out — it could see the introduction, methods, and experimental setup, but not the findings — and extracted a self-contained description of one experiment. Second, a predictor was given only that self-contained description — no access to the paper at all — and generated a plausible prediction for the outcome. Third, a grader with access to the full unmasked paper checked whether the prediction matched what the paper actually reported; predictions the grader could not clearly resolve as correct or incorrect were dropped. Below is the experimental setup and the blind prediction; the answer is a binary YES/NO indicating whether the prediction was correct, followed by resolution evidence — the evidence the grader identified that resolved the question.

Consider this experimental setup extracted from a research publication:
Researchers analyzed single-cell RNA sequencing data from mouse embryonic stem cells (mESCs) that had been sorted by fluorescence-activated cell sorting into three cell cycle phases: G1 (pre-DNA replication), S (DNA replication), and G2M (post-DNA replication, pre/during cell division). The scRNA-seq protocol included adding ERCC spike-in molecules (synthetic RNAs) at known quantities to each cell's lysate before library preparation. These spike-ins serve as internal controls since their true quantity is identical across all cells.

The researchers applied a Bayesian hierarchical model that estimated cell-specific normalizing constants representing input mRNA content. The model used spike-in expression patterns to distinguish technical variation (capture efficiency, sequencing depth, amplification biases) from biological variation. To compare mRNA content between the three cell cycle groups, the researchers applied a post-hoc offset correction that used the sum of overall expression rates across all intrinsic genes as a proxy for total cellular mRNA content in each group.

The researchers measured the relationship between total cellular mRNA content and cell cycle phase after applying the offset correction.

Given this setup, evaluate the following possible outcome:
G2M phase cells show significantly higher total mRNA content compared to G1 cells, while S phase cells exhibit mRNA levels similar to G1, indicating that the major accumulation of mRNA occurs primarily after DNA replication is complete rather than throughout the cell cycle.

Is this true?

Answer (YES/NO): NO